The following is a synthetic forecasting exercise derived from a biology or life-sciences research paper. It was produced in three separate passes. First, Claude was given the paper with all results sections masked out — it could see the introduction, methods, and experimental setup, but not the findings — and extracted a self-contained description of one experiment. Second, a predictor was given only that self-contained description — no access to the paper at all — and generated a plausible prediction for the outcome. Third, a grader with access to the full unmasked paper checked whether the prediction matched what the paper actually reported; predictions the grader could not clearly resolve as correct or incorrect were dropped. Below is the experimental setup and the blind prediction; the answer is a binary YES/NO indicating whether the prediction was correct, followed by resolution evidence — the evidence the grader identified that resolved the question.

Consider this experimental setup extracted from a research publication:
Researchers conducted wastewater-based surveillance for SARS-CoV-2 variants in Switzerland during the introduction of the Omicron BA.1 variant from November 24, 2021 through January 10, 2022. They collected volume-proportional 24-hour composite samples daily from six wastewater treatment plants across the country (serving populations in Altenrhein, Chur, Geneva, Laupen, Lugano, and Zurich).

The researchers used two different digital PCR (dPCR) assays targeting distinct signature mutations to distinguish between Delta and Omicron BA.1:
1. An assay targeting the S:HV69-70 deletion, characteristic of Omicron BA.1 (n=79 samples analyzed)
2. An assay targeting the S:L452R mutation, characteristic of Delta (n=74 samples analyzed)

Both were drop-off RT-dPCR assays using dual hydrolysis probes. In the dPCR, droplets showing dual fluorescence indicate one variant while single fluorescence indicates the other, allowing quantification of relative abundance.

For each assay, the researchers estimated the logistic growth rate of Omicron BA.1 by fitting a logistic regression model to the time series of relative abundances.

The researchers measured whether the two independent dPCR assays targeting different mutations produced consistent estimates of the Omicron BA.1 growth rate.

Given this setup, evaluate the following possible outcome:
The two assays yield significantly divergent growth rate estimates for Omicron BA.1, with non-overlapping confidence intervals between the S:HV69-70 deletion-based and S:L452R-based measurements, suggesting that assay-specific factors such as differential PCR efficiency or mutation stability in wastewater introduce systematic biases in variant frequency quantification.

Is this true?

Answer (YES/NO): NO